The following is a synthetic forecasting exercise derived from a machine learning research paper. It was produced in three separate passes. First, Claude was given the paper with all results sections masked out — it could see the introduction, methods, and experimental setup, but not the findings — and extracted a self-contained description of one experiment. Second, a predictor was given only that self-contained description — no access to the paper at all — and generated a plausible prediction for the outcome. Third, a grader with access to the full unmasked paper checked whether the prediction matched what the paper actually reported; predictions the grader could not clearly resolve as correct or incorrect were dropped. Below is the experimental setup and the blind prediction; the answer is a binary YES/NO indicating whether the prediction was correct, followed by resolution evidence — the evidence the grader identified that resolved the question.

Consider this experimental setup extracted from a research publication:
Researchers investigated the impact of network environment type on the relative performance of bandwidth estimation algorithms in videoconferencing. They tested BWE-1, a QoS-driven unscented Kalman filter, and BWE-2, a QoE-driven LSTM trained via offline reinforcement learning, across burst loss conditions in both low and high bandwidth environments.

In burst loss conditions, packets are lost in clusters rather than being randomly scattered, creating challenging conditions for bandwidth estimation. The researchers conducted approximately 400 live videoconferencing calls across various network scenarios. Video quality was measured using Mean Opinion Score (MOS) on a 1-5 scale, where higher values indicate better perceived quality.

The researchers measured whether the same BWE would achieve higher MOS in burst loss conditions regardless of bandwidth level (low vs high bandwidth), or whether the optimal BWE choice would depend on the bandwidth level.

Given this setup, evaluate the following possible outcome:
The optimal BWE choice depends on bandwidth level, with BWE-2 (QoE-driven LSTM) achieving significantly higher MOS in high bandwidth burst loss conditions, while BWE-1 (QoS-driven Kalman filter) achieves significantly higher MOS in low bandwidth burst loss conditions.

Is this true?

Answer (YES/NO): YES